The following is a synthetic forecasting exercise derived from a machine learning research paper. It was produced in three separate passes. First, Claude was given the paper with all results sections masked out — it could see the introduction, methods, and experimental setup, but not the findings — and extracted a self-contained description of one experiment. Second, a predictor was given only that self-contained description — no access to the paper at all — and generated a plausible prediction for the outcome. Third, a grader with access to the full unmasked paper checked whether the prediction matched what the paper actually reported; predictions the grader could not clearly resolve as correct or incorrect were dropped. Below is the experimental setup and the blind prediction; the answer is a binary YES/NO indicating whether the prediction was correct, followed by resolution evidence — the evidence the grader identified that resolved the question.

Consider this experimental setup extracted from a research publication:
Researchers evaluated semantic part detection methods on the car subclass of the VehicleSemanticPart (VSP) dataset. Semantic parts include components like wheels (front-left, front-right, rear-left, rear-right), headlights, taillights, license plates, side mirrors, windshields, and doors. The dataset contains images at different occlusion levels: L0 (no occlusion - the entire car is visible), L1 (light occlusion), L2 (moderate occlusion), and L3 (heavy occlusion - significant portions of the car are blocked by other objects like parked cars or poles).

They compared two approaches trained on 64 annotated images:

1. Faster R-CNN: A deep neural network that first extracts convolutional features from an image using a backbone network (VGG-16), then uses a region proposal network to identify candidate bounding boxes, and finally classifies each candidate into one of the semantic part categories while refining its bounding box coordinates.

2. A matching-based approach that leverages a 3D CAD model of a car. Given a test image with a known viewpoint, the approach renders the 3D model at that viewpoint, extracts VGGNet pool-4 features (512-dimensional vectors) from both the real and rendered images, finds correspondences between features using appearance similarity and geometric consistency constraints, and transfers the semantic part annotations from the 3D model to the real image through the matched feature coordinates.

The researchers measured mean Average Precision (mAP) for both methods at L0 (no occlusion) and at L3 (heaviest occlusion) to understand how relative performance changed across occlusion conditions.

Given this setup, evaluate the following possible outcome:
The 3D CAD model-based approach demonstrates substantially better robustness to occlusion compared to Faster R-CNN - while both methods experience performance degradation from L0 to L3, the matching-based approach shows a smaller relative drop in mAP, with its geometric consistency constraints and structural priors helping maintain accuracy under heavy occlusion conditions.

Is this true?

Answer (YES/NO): YES